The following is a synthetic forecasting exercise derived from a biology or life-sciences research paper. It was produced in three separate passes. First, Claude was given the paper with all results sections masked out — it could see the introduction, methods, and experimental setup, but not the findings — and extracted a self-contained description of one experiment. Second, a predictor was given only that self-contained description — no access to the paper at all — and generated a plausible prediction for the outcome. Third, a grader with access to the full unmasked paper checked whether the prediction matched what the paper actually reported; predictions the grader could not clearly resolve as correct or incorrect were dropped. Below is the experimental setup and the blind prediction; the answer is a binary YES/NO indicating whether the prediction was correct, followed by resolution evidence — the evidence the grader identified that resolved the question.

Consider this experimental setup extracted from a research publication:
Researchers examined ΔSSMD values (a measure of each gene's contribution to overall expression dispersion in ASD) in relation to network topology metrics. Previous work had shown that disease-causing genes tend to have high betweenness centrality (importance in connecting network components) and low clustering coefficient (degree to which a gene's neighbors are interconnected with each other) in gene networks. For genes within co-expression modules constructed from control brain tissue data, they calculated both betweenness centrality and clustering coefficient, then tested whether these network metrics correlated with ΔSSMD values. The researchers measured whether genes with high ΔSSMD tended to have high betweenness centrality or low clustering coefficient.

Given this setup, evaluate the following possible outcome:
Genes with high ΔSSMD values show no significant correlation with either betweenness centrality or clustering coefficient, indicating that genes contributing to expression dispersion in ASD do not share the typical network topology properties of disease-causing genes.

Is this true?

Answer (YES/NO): YES